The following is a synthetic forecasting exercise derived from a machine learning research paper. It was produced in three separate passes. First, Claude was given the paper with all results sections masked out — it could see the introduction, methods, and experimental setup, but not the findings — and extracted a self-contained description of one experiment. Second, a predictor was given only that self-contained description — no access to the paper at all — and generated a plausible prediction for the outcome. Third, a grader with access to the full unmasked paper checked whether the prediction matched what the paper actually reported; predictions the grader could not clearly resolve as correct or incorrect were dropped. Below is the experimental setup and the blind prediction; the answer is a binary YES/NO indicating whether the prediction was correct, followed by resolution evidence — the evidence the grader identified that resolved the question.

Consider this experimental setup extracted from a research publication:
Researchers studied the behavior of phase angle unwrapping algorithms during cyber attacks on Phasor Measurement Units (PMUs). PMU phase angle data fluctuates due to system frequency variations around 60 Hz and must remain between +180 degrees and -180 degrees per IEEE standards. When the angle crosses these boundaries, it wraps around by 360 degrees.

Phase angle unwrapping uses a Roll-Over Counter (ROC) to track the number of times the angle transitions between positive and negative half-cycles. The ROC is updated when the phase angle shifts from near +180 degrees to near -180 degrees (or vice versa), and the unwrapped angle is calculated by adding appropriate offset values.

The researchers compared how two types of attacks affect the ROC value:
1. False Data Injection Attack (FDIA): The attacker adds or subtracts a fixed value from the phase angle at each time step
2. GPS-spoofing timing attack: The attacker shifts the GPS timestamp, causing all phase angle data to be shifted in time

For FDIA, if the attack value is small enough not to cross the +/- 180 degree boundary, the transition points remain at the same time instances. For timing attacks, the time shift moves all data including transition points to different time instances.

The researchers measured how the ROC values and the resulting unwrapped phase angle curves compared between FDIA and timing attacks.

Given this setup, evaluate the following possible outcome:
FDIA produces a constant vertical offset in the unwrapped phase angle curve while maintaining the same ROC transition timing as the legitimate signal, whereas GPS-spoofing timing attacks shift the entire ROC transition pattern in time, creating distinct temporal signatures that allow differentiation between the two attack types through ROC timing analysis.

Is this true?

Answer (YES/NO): YES